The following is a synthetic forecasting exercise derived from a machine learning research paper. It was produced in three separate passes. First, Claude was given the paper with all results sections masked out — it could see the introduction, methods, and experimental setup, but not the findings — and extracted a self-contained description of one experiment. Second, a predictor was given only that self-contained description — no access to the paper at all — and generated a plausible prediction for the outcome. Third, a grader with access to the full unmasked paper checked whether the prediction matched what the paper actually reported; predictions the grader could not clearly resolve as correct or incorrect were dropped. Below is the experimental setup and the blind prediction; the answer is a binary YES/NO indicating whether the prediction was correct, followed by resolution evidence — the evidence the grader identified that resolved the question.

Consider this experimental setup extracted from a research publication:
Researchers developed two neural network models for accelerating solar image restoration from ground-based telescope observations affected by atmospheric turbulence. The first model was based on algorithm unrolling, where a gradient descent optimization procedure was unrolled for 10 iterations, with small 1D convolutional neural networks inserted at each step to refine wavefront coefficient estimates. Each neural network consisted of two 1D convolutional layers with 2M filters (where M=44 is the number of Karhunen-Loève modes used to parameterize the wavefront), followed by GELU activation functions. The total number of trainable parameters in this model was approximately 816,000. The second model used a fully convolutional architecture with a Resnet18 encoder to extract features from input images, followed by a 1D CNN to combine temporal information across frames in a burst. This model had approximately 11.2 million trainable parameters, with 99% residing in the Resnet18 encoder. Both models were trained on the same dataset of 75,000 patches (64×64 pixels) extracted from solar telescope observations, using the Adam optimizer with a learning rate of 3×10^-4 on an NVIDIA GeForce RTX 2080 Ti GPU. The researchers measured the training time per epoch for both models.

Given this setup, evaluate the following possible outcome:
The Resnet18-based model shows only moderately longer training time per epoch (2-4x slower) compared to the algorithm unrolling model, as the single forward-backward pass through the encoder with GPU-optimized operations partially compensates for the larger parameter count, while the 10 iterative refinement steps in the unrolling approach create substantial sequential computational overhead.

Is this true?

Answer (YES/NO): NO